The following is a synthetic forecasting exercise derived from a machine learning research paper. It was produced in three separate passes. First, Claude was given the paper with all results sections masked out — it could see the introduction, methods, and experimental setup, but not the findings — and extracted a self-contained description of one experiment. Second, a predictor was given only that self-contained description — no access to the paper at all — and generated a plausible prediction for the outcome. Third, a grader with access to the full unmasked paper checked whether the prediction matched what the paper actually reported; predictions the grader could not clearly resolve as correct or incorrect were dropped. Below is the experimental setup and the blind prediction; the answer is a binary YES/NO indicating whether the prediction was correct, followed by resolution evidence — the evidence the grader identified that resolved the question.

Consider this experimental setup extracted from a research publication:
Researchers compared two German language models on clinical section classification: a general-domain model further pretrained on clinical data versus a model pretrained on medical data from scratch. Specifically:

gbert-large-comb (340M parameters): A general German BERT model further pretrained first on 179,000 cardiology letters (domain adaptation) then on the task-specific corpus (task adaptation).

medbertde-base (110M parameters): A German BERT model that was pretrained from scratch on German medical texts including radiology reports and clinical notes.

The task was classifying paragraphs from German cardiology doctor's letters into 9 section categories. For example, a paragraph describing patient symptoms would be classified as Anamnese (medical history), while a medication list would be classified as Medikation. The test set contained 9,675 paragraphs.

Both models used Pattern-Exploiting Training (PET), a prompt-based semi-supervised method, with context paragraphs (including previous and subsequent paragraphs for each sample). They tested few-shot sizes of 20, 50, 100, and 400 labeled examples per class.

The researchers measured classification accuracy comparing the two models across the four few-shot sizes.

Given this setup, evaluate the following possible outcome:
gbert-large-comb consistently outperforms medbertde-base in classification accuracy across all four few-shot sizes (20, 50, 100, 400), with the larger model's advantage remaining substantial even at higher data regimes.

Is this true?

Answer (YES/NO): NO